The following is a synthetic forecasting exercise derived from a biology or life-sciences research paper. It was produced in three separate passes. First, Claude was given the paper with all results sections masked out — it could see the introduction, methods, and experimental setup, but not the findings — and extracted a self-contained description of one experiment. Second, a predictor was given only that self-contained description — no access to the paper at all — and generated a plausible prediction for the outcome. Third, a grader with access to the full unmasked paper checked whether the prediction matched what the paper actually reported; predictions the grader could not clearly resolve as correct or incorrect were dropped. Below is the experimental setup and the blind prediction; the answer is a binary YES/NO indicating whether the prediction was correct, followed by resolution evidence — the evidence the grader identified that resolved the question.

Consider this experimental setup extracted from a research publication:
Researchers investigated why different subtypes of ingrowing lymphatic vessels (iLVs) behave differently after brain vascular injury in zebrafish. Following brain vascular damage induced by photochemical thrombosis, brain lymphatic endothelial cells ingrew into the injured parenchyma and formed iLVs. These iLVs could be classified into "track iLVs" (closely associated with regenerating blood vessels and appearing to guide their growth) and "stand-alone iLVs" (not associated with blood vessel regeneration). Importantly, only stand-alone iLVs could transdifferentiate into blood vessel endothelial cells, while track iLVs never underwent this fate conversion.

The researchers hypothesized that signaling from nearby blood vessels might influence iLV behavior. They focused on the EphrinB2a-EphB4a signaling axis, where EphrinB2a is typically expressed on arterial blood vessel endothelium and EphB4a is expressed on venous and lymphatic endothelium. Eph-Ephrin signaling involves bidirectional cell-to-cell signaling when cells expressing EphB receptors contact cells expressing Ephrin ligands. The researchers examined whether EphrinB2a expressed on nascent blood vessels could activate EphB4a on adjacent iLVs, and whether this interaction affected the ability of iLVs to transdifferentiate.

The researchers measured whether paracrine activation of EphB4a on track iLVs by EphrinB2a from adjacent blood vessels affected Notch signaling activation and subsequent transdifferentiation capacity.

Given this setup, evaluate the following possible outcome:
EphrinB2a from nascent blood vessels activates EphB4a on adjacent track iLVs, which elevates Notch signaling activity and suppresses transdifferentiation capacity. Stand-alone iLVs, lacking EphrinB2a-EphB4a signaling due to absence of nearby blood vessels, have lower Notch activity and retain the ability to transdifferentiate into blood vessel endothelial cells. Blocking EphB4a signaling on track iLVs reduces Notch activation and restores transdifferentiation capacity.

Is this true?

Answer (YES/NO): NO